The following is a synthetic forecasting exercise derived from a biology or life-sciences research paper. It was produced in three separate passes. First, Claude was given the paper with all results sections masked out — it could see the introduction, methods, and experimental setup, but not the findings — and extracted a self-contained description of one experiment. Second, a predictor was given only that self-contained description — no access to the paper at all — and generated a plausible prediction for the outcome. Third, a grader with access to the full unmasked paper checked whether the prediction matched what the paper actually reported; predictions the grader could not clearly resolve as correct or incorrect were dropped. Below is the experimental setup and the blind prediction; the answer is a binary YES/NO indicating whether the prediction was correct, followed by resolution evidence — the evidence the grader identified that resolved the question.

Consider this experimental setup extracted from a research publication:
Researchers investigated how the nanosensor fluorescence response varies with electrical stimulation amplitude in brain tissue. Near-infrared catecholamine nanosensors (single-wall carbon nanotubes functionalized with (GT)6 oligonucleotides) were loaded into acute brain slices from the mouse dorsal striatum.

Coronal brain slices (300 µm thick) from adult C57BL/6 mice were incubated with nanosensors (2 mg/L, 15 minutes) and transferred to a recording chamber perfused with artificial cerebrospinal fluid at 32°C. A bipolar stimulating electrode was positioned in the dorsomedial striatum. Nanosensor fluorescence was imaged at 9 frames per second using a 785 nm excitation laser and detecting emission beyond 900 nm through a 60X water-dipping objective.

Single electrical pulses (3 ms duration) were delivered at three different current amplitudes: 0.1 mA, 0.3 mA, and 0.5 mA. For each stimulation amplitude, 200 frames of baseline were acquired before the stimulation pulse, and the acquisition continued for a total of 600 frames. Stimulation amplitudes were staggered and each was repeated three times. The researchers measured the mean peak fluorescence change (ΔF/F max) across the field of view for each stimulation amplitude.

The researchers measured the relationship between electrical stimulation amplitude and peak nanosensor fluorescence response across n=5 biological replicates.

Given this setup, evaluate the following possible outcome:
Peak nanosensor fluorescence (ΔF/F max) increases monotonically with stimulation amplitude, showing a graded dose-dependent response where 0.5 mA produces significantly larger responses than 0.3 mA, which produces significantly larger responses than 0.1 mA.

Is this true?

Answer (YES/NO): YES